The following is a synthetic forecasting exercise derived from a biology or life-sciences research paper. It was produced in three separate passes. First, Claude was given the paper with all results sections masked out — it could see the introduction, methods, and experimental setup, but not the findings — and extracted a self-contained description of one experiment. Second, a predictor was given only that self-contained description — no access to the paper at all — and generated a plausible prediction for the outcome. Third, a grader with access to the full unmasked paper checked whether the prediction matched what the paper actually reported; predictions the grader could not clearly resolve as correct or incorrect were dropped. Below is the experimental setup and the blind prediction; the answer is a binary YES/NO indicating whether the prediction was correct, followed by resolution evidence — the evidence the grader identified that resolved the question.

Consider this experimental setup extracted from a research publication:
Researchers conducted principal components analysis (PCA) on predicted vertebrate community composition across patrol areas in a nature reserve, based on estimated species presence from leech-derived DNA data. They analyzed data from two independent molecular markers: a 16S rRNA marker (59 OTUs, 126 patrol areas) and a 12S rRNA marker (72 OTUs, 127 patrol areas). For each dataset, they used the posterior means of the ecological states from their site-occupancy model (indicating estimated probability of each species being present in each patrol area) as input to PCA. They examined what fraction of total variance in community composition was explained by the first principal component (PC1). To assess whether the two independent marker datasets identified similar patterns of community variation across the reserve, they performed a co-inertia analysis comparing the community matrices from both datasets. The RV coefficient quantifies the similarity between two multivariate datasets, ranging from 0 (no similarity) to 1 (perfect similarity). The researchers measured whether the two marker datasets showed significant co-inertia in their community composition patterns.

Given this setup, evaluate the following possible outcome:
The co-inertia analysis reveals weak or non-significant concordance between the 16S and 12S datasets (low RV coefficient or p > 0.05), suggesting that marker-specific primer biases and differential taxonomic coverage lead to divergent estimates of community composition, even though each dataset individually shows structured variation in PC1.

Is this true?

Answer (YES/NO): NO